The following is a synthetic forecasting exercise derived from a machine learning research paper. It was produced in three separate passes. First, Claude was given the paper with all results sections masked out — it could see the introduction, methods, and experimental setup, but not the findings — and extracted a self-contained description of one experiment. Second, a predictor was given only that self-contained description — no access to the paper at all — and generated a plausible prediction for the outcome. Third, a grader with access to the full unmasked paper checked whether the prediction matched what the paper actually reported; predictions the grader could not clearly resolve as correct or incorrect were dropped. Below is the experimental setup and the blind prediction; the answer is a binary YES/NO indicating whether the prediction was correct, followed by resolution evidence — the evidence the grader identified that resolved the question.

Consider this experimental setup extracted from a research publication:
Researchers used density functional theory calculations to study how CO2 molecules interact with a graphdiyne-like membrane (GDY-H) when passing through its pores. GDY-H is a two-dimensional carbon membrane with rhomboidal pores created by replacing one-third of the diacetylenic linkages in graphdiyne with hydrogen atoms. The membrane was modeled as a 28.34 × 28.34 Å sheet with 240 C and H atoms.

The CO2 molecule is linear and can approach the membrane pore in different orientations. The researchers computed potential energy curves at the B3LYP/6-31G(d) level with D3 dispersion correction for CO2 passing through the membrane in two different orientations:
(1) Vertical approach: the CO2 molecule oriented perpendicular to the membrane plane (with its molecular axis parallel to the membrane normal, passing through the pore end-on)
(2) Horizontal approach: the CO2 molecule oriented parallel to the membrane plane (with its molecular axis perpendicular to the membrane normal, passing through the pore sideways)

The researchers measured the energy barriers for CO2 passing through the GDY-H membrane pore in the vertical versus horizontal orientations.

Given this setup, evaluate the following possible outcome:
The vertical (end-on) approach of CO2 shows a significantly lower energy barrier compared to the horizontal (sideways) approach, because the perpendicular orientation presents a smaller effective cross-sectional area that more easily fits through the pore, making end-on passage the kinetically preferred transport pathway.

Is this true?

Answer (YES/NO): NO